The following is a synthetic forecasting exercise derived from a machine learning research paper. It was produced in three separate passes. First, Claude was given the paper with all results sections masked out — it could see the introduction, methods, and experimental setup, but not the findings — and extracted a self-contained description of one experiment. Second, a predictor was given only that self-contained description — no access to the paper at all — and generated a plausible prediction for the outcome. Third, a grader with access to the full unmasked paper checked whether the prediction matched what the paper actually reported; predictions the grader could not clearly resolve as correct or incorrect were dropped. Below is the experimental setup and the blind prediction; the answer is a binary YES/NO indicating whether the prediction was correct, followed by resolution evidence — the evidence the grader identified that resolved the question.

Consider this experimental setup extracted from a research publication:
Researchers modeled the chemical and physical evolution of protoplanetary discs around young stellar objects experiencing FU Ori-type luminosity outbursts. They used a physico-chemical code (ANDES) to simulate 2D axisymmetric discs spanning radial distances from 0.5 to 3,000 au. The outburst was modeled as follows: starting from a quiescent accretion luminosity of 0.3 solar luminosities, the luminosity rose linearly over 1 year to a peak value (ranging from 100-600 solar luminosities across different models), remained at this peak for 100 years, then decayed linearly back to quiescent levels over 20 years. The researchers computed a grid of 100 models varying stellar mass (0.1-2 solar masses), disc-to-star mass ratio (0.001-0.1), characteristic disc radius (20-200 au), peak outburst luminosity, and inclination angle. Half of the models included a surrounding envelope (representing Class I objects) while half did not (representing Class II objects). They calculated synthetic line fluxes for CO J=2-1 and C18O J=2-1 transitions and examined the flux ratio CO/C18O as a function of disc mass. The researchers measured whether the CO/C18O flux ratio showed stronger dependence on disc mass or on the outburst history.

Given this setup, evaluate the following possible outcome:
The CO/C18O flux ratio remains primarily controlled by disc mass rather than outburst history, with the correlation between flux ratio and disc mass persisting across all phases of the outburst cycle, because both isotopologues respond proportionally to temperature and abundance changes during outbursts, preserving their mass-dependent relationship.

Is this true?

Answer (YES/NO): NO